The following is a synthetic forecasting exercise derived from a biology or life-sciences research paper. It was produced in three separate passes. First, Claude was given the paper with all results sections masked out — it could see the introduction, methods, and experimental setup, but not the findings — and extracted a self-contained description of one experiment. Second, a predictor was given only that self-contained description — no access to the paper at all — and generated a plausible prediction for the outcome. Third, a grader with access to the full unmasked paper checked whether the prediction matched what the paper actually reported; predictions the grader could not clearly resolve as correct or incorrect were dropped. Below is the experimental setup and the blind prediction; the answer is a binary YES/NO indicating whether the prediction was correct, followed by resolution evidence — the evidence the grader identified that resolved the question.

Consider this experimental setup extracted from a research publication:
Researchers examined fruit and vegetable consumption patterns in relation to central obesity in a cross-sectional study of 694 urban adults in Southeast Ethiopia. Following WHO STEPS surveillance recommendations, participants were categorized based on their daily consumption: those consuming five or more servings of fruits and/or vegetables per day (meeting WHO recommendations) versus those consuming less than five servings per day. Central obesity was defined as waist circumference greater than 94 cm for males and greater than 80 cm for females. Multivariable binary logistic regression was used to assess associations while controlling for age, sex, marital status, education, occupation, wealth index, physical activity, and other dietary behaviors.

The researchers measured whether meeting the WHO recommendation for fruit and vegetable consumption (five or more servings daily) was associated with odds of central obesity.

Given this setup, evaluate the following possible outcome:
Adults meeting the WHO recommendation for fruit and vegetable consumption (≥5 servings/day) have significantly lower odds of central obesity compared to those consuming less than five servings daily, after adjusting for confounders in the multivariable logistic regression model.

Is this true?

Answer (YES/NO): NO